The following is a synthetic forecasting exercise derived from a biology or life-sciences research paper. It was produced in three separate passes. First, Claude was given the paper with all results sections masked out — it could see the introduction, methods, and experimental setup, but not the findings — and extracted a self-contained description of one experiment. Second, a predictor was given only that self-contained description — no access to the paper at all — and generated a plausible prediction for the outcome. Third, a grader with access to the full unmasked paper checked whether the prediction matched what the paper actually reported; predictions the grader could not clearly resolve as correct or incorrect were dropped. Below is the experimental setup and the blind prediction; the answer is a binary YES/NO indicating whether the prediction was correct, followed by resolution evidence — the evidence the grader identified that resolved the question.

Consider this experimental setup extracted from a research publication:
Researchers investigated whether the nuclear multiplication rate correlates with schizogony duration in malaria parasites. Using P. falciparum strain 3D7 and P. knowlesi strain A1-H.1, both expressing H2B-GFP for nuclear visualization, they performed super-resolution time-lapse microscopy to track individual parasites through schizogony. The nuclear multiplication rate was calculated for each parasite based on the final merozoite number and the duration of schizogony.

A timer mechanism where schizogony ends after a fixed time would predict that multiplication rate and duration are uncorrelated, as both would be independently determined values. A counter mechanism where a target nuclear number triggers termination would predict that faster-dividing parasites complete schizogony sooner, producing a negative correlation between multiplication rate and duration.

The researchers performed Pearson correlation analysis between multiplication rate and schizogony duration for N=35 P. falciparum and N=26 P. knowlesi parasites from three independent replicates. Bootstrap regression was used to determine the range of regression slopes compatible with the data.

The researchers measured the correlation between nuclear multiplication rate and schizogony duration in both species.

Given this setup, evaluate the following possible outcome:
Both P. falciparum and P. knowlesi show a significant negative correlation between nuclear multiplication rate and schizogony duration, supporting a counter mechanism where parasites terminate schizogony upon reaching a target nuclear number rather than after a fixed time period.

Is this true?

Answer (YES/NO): YES